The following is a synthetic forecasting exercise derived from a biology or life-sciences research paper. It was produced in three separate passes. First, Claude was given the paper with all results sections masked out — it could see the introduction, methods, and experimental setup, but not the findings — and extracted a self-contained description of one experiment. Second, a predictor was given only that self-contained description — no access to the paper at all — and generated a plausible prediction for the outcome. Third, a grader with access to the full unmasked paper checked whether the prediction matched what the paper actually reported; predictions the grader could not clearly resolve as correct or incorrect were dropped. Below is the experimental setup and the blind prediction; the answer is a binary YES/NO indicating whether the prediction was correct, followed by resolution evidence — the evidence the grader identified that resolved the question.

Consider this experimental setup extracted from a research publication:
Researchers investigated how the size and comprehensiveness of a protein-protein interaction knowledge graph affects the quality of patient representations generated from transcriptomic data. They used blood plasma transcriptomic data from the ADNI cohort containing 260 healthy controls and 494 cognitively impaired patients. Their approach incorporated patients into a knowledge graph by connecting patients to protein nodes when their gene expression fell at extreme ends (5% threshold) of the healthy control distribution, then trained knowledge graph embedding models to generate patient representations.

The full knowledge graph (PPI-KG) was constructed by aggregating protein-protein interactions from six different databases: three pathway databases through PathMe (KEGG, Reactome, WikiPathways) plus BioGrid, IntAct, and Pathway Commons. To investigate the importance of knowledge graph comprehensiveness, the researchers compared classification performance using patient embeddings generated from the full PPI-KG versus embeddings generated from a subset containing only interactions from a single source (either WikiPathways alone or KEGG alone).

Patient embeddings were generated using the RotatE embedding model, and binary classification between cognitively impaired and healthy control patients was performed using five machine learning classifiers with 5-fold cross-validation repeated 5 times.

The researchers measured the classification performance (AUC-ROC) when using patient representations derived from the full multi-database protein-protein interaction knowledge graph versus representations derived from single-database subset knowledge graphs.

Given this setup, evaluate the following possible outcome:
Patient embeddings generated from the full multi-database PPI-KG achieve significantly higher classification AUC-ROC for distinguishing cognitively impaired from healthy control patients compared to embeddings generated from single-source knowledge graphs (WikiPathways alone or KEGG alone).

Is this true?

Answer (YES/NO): YES